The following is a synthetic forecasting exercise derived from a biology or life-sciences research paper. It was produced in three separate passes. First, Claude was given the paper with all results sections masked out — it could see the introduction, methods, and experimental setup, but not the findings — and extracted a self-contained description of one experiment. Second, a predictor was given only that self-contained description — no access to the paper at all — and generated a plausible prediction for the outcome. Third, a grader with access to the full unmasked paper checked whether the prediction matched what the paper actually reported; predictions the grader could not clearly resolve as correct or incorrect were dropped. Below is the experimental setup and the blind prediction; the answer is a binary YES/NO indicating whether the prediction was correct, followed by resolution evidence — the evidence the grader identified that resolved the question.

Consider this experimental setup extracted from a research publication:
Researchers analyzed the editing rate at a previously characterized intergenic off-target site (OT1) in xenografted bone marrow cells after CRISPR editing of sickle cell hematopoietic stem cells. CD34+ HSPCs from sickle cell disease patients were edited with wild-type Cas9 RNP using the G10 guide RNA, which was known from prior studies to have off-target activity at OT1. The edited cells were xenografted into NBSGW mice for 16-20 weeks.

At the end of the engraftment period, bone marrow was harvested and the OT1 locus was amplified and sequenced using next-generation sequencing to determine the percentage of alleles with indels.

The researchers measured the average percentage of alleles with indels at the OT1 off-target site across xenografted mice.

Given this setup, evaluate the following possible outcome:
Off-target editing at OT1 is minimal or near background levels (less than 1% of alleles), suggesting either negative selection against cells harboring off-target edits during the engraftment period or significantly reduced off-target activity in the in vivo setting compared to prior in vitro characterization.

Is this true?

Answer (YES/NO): NO